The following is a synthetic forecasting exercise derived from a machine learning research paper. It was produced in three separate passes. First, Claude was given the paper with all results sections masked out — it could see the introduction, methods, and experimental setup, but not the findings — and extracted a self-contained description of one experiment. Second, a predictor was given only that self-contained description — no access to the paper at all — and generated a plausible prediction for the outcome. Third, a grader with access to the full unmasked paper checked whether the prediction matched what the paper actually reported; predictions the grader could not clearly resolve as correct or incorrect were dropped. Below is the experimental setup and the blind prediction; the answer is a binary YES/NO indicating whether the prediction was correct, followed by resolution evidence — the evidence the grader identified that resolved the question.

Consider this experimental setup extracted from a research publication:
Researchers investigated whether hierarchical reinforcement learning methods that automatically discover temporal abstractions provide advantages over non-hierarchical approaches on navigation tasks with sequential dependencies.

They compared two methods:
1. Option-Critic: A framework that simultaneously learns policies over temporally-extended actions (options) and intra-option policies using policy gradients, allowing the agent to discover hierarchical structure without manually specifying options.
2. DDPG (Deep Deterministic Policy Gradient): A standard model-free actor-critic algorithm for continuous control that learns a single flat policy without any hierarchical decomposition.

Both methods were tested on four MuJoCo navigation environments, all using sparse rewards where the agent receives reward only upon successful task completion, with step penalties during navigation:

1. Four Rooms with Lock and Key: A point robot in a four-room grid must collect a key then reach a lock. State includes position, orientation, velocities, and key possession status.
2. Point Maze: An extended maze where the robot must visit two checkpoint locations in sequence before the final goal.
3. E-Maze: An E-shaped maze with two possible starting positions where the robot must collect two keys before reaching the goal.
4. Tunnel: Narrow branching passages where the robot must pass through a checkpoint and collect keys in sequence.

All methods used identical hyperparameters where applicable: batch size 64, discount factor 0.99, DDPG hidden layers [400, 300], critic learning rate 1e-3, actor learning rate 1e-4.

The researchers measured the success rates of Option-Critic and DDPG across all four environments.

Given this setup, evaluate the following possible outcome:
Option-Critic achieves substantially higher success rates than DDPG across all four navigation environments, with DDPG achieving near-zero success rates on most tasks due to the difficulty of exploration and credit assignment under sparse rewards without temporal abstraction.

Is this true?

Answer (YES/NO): NO